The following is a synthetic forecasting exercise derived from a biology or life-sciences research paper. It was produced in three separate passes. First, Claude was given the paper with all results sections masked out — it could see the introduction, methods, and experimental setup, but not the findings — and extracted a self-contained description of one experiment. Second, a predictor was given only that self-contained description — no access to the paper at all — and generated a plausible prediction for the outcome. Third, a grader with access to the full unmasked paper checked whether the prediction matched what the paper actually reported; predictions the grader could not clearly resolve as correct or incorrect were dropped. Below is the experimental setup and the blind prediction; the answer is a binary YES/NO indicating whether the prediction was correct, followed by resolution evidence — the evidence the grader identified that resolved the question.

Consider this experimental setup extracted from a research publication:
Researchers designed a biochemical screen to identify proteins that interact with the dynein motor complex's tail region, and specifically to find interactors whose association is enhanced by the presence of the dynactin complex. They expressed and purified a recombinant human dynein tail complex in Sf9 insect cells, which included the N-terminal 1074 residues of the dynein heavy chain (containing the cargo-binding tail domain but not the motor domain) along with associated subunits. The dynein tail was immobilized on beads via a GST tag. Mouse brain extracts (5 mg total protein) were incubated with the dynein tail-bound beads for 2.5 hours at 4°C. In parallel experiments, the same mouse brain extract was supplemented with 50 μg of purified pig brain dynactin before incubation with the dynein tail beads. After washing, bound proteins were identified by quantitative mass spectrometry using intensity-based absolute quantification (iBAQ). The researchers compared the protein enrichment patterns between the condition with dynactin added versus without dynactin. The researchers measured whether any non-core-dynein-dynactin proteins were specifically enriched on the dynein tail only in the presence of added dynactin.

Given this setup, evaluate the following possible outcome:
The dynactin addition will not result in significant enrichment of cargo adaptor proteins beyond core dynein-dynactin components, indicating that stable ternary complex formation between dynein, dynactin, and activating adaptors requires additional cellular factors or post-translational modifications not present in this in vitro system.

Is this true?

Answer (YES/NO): NO